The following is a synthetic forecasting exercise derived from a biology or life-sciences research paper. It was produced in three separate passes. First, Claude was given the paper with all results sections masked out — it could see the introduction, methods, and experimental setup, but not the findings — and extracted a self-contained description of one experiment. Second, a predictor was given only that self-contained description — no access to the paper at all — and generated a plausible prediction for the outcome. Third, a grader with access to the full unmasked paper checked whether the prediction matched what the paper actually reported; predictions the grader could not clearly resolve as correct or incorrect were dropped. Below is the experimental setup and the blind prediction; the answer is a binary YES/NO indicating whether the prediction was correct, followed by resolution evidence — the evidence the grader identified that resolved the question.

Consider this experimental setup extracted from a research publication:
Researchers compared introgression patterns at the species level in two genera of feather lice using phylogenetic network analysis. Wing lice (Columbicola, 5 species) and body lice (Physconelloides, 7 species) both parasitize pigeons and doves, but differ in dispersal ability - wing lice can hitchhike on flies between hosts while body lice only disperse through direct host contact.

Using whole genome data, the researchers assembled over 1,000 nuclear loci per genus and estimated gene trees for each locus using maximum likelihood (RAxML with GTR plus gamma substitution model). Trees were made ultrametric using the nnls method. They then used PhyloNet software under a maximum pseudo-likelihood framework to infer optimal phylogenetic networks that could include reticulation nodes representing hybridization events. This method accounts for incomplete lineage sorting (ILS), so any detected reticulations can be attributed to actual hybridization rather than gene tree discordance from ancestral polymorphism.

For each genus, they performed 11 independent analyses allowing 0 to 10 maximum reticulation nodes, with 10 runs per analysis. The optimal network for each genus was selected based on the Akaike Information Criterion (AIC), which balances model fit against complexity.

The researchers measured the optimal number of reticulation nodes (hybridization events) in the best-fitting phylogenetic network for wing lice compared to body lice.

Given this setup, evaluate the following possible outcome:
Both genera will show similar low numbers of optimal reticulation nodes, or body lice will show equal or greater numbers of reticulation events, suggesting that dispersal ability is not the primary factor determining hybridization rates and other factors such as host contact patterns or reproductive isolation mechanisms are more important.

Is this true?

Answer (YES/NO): NO